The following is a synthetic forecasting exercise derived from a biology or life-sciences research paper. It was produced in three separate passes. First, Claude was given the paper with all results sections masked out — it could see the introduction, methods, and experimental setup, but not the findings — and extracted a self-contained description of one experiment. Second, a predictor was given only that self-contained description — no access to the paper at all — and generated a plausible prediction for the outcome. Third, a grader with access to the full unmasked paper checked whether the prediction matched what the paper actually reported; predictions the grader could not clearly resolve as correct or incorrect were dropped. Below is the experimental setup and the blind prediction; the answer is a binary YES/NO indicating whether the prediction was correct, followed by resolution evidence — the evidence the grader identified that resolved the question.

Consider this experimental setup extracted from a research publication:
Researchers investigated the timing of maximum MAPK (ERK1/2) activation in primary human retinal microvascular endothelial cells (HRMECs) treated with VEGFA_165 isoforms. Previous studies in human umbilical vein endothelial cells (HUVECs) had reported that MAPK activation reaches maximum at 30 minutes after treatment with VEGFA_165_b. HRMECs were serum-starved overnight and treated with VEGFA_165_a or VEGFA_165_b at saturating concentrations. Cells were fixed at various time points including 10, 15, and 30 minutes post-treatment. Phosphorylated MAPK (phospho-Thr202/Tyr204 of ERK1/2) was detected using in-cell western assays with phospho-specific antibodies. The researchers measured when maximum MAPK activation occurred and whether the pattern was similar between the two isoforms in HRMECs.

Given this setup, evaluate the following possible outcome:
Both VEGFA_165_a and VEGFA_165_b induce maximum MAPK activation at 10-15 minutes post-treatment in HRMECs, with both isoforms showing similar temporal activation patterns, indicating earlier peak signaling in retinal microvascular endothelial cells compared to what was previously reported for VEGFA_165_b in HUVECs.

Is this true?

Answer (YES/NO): YES